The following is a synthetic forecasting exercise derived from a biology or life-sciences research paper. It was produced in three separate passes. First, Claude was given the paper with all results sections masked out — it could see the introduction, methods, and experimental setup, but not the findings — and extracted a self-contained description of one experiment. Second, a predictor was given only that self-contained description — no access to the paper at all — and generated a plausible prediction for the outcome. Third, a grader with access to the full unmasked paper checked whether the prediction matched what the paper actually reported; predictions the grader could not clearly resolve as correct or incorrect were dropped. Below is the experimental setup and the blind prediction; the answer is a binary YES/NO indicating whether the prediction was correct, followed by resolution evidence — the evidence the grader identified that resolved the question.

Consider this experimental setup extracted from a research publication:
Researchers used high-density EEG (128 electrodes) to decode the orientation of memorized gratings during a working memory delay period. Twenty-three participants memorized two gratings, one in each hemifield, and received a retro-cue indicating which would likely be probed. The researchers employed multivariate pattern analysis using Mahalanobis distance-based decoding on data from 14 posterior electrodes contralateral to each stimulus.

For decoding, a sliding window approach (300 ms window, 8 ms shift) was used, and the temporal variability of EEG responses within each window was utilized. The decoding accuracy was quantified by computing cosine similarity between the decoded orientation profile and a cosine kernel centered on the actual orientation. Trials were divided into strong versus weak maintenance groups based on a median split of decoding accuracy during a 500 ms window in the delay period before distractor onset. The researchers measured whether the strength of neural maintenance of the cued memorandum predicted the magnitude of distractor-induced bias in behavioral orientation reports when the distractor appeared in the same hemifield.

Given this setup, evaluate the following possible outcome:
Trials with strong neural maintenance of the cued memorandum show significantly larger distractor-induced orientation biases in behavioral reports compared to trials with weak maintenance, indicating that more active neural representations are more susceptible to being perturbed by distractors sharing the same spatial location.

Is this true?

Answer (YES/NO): NO